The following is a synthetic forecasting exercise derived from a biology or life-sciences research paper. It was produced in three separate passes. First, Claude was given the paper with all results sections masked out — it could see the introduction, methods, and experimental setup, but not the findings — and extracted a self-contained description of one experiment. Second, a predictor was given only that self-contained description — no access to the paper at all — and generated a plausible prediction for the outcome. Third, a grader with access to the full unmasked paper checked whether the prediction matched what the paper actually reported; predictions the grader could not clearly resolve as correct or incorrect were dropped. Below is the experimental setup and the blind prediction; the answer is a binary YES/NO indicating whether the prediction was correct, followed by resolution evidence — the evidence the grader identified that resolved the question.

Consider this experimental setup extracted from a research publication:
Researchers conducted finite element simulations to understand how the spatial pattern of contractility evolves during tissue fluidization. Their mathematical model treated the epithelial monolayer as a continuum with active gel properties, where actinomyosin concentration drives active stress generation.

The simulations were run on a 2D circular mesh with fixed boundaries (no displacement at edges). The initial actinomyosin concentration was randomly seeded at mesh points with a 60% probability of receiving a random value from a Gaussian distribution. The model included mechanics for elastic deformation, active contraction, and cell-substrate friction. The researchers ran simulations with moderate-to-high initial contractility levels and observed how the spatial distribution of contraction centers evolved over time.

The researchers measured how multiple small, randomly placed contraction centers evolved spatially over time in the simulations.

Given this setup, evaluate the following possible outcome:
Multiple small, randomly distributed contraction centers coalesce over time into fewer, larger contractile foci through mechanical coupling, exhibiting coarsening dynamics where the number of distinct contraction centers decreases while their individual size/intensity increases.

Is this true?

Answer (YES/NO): YES